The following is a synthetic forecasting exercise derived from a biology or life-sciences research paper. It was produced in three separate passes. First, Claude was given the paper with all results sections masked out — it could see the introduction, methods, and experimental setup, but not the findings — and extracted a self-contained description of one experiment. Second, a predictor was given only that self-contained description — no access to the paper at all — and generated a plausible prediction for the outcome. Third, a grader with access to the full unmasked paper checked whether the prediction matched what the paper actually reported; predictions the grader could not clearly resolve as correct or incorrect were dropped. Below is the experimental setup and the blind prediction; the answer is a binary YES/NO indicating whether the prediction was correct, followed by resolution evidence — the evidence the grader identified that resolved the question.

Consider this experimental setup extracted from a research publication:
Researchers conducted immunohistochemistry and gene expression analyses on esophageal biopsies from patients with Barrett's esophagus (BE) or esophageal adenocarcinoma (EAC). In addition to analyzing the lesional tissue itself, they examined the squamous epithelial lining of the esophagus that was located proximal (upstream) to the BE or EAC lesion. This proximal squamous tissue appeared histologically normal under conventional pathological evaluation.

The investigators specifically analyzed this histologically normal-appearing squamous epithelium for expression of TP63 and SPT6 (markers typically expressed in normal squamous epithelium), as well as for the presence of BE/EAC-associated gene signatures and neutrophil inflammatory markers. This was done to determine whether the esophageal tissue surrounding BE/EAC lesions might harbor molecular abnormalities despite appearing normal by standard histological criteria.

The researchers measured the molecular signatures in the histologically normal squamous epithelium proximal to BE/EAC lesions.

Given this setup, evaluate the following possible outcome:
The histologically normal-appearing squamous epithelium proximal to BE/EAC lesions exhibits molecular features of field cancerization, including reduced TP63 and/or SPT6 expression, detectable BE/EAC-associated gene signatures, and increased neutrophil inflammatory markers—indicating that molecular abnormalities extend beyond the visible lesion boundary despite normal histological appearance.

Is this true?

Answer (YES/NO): YES